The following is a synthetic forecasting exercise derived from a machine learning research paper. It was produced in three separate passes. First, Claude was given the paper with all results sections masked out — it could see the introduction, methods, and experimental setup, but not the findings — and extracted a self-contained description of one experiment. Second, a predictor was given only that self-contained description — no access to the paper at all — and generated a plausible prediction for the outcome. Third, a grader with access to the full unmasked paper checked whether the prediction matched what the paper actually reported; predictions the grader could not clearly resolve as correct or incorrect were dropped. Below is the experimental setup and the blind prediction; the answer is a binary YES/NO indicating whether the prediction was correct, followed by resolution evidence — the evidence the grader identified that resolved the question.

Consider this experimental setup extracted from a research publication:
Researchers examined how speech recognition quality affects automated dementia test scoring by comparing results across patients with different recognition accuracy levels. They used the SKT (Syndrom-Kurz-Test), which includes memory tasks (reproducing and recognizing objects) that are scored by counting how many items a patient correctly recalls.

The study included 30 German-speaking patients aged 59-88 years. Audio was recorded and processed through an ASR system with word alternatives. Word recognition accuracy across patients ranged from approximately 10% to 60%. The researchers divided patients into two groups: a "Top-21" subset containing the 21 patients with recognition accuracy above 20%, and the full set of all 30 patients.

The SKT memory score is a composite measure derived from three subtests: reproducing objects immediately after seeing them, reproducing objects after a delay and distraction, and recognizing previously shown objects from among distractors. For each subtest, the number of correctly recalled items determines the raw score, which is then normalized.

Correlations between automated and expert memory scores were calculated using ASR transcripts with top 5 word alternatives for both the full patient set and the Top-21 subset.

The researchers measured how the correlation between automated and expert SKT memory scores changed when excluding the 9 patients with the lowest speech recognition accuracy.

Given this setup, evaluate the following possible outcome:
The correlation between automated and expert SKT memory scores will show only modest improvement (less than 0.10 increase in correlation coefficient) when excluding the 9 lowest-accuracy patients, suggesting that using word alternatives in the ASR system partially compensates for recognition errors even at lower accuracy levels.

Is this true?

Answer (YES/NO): NO